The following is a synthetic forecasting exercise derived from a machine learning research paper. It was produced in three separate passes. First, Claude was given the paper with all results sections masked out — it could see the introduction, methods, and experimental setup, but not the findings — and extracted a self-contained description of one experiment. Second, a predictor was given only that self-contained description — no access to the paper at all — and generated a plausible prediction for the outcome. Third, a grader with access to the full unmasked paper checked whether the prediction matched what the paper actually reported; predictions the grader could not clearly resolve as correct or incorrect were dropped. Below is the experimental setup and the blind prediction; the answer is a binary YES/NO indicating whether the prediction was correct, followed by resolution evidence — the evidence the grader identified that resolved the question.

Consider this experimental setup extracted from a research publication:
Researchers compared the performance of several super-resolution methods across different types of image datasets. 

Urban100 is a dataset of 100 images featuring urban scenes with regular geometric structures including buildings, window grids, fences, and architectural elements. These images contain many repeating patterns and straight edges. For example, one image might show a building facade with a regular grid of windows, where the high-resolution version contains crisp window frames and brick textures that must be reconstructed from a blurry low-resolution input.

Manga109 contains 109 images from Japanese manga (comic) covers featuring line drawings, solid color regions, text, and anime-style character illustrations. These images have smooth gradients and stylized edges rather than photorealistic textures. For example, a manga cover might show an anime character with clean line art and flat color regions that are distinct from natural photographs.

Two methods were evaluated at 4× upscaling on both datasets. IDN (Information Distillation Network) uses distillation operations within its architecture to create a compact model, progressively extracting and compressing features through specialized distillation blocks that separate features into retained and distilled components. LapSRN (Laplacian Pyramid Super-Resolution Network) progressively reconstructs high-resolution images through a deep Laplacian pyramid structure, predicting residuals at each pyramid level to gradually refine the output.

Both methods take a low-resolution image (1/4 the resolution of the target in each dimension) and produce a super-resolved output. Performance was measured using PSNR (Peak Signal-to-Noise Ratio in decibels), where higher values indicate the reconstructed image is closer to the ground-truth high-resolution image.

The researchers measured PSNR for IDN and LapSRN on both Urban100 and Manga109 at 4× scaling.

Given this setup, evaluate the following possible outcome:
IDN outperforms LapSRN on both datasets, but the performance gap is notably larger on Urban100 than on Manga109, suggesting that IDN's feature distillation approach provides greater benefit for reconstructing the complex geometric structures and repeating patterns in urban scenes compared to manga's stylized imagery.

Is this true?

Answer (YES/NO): NO